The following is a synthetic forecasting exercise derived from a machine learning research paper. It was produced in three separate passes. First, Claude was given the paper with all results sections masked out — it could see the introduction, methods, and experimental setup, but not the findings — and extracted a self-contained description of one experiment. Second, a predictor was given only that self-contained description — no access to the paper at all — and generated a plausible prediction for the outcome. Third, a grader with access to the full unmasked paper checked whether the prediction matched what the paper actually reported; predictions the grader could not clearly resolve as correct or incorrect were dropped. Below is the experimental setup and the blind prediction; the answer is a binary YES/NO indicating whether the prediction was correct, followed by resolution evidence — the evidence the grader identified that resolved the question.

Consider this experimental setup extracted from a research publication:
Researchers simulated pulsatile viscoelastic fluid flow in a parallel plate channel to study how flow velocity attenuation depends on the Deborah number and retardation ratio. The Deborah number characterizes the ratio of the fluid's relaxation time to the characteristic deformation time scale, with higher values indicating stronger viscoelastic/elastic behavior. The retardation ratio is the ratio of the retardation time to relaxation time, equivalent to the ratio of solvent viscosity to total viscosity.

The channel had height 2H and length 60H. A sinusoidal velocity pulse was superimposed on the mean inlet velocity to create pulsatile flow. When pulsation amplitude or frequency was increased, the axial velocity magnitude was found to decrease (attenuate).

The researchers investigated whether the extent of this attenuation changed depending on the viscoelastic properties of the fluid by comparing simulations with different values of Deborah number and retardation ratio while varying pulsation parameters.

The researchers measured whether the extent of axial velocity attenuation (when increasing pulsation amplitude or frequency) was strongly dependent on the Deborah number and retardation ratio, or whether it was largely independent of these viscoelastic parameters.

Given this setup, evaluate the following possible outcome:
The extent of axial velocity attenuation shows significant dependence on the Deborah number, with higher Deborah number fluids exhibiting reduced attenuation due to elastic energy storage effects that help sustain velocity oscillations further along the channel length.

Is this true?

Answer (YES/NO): NO